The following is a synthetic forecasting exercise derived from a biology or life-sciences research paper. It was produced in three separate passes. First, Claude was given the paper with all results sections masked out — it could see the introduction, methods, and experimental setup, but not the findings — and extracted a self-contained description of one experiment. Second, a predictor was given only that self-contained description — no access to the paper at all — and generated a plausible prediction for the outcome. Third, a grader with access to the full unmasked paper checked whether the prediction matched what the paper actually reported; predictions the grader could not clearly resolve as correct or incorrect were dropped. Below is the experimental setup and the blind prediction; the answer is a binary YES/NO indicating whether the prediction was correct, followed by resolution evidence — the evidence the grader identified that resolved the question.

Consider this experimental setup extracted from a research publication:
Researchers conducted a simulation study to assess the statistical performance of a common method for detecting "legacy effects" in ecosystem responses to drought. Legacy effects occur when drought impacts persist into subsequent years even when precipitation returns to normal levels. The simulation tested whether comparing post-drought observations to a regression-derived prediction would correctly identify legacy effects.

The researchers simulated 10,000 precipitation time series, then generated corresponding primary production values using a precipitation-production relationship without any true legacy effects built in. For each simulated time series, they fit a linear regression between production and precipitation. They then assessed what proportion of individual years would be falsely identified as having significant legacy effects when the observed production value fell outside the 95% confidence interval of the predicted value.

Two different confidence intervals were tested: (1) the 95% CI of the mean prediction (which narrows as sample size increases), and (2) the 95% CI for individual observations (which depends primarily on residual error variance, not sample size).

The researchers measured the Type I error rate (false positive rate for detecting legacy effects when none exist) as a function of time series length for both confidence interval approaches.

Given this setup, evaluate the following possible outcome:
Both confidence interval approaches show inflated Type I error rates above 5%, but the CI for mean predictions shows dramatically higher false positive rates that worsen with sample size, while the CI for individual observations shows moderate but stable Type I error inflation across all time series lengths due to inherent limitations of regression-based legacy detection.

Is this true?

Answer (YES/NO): NO